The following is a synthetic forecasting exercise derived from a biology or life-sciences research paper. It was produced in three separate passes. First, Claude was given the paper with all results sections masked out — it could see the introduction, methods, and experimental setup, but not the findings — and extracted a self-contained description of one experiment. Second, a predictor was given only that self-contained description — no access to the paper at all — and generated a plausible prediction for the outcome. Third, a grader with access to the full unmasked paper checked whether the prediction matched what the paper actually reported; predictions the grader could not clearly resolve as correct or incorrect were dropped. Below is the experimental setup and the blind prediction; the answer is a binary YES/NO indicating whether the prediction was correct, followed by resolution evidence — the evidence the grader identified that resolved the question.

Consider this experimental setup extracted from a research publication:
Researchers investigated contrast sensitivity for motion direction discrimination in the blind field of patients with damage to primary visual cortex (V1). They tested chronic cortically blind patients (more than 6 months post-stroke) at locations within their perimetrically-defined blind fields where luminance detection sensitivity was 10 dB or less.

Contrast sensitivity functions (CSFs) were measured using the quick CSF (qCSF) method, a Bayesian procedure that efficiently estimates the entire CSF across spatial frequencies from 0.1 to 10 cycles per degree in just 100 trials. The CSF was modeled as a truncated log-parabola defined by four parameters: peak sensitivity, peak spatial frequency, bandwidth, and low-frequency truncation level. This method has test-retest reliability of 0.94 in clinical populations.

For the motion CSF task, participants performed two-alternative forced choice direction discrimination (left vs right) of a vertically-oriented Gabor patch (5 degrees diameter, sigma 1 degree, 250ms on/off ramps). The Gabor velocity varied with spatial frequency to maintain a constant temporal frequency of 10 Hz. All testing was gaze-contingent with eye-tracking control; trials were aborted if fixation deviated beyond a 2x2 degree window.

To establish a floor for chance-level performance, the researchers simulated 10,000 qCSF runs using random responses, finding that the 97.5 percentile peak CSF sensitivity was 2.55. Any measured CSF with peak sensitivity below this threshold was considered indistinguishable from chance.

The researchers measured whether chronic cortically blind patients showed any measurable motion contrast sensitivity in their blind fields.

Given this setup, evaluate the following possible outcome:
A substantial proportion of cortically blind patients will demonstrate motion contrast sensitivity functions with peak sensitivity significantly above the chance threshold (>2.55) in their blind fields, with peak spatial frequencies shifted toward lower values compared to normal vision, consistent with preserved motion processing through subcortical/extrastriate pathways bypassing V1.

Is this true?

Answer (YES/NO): NO